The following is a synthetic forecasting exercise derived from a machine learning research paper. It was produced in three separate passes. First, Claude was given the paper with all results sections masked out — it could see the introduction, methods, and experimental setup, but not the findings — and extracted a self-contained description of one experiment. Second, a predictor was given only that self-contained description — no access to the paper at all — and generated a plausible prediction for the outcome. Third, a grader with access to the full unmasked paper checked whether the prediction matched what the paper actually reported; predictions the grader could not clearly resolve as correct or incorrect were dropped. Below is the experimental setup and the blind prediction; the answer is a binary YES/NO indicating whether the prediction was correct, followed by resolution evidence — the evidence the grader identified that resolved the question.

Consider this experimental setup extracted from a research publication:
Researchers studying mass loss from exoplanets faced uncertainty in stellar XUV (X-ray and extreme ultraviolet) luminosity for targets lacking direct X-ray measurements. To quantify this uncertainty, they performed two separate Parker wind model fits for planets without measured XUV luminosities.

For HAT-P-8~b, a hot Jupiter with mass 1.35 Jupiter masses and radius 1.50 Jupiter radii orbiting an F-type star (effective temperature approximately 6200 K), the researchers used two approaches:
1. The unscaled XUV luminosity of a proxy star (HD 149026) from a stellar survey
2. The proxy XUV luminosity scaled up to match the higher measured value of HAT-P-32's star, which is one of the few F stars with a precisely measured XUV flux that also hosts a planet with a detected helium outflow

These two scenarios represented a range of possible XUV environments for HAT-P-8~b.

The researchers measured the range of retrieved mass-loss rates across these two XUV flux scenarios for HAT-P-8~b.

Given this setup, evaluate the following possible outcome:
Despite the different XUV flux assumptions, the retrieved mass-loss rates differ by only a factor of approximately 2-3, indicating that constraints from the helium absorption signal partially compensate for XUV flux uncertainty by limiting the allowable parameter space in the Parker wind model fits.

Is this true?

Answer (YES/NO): NO